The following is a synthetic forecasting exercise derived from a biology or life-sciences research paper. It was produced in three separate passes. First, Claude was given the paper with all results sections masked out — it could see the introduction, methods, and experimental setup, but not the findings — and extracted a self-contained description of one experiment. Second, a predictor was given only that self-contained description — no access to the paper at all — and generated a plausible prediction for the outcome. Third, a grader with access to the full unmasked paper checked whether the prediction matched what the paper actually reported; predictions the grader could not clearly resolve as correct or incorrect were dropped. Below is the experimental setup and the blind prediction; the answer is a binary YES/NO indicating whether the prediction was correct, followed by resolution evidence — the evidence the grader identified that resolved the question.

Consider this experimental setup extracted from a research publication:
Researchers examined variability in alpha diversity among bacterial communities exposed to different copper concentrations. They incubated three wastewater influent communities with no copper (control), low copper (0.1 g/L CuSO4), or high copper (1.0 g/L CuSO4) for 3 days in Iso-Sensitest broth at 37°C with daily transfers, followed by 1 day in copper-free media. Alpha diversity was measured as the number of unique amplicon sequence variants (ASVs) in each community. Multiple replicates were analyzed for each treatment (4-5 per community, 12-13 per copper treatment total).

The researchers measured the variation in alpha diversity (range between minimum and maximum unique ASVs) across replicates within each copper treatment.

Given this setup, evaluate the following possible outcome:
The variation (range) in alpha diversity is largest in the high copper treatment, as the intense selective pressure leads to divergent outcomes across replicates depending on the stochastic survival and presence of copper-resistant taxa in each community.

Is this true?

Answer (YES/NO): YES